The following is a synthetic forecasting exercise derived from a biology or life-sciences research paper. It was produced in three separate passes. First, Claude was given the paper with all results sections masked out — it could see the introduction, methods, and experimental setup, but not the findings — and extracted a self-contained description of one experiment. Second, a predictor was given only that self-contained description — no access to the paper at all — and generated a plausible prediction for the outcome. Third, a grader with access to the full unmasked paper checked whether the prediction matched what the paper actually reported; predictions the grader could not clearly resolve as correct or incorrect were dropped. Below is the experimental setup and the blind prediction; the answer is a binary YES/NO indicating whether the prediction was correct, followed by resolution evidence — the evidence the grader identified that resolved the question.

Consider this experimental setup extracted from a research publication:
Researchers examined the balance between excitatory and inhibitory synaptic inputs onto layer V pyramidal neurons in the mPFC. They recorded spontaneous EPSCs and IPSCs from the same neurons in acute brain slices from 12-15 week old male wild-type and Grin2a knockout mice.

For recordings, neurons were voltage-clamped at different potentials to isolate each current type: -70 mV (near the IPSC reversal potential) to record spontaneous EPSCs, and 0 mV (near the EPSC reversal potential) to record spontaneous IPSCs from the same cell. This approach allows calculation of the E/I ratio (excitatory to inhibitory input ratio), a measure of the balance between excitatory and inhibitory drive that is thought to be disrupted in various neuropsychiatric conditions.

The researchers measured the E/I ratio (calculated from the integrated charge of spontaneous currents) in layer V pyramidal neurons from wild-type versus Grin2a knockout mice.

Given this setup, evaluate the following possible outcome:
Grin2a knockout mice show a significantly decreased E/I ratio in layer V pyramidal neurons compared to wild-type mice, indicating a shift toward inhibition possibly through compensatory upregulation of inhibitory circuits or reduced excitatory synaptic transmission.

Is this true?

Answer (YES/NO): YES